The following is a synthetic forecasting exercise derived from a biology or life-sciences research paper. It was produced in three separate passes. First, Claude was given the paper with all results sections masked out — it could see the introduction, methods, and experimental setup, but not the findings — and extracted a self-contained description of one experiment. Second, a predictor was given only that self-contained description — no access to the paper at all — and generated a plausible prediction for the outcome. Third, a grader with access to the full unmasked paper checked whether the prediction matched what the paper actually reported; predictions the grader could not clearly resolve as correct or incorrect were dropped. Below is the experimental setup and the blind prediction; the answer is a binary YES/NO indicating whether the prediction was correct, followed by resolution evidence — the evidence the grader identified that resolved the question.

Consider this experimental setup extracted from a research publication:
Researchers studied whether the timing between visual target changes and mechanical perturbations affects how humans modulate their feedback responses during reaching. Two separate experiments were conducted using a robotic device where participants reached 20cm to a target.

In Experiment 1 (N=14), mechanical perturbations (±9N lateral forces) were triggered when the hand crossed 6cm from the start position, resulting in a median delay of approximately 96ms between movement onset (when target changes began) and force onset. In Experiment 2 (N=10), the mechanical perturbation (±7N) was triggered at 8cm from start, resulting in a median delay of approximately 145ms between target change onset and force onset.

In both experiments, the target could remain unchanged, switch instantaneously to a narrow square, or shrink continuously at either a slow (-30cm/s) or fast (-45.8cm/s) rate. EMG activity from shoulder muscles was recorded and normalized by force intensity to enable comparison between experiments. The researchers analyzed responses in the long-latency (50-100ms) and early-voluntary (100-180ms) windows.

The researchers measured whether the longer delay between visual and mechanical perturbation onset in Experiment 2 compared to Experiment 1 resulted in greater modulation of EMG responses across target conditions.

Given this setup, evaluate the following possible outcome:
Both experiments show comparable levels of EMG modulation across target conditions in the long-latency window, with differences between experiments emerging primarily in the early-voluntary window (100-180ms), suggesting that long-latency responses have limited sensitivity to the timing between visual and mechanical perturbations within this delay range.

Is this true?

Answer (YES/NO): NO